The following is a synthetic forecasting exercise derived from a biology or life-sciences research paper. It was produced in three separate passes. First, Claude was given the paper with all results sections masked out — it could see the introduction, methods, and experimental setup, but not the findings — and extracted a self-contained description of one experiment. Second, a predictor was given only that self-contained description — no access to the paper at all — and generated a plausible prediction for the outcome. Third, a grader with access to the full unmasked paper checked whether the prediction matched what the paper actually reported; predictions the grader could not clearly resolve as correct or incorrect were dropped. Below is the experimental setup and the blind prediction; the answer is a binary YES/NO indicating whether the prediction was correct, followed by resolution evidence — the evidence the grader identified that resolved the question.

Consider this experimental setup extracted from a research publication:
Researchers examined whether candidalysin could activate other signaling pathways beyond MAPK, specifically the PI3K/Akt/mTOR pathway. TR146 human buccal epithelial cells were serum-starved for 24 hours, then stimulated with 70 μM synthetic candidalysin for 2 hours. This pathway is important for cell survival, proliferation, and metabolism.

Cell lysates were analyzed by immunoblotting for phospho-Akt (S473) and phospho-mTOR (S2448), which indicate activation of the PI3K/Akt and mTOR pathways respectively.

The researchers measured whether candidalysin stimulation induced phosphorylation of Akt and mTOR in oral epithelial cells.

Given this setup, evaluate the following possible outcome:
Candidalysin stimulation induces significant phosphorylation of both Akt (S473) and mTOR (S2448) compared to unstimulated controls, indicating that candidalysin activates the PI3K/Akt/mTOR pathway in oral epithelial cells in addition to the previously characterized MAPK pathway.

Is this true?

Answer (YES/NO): YES